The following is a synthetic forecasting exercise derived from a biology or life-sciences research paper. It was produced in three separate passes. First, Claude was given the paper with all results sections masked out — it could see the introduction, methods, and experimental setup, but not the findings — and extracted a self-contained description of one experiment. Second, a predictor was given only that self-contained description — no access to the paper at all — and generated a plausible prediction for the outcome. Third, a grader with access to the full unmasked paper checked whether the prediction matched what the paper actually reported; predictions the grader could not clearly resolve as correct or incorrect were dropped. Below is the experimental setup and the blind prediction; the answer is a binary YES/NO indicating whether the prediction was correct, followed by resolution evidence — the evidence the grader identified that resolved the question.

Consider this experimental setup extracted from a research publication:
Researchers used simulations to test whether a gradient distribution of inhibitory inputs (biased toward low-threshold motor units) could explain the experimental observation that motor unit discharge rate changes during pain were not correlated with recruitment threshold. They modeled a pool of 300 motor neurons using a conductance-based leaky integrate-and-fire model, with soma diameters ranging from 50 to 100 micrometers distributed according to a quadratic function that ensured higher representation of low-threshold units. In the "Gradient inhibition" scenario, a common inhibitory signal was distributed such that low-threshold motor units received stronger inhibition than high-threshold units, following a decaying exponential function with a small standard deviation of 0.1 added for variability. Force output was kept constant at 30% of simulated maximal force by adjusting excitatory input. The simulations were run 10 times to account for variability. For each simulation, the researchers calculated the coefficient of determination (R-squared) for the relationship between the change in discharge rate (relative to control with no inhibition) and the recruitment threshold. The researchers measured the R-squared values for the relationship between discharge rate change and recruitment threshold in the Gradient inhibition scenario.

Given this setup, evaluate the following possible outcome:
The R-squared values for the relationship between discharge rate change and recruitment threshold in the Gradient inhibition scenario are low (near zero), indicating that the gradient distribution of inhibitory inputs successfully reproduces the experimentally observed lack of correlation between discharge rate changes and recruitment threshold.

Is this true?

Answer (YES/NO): NO